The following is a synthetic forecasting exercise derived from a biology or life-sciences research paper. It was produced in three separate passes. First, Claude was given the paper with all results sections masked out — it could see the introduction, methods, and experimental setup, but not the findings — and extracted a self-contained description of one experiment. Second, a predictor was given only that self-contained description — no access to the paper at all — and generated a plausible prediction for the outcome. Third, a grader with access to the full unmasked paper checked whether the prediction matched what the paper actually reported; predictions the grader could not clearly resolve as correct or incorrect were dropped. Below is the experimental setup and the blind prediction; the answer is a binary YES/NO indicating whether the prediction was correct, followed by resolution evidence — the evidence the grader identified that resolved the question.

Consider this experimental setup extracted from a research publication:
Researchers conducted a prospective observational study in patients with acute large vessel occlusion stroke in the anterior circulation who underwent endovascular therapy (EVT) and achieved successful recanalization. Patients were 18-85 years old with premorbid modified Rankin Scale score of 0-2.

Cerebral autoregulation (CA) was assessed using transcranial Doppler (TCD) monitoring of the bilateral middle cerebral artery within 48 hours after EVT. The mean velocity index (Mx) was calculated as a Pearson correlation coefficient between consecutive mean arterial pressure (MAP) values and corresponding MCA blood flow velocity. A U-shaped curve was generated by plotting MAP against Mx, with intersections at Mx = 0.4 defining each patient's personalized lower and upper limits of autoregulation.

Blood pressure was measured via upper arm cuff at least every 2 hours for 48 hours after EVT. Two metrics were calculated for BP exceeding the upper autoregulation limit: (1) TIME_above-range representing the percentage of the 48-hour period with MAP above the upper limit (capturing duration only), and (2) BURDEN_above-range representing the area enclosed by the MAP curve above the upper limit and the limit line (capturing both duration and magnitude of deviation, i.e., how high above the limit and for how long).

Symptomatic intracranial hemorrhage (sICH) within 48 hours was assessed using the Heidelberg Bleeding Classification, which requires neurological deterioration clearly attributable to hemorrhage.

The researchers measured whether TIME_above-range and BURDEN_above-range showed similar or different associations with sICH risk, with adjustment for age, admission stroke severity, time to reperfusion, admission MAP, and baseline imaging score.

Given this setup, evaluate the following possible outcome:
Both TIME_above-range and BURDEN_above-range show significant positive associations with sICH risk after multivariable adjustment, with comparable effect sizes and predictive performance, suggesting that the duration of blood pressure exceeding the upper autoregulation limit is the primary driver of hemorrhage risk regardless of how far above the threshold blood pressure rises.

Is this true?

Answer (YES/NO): NO